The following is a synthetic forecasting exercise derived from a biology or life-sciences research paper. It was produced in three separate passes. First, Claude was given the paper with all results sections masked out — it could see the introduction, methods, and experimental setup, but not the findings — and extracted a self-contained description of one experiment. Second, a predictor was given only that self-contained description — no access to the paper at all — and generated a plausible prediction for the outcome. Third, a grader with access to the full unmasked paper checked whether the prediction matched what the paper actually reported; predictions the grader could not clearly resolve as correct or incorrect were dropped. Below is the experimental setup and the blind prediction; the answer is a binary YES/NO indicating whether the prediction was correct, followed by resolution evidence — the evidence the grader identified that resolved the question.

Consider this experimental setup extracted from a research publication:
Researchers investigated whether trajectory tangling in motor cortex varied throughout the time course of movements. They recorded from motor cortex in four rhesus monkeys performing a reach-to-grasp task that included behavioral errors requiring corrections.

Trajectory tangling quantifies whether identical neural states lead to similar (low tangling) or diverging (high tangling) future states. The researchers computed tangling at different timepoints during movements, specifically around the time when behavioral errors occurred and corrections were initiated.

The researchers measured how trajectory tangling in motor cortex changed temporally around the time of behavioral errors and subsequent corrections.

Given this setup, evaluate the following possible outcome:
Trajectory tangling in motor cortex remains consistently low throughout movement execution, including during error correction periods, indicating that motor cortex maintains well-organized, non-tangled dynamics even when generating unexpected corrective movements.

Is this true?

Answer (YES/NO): NO